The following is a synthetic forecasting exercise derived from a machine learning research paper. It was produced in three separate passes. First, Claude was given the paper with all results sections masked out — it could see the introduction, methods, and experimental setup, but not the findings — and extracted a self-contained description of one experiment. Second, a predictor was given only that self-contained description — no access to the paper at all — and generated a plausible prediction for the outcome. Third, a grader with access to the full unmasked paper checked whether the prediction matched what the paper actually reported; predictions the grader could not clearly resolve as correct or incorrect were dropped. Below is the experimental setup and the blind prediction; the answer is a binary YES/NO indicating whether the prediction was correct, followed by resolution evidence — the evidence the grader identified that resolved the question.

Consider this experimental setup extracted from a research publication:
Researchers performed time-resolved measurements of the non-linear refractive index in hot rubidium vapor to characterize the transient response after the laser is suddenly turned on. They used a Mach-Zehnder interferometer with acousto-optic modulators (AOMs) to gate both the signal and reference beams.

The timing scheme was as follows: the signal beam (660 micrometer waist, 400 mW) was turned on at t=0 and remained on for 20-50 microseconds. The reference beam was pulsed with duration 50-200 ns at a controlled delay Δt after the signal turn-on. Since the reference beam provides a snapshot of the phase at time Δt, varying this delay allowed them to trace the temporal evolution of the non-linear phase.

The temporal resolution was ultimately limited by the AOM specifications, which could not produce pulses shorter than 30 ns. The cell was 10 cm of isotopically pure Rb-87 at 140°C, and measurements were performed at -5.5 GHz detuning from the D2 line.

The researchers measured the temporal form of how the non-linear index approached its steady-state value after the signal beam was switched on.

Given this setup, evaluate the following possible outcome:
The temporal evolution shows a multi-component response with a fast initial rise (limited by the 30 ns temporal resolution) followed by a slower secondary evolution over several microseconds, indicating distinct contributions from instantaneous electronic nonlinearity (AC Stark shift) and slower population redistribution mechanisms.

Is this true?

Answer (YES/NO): NO